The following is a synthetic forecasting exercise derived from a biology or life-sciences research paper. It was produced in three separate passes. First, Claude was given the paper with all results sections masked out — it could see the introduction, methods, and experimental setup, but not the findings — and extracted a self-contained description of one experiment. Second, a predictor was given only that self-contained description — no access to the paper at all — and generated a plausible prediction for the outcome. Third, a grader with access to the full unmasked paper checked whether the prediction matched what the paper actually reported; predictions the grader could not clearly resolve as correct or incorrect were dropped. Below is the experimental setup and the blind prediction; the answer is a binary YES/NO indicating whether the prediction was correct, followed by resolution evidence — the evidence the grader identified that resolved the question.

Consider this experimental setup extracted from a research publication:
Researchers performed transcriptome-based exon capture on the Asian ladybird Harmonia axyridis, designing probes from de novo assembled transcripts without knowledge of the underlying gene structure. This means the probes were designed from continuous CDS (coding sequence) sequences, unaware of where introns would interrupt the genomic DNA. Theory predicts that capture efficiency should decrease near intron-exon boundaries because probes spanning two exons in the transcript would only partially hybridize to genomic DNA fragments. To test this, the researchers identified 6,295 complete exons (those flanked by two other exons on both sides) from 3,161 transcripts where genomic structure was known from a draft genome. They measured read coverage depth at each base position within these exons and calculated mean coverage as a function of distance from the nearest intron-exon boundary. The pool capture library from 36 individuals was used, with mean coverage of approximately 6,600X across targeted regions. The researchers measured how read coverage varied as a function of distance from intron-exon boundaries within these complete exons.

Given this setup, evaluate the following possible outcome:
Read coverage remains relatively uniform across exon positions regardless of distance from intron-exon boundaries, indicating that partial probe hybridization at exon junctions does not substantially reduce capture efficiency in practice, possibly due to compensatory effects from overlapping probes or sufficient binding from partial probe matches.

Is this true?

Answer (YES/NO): NO